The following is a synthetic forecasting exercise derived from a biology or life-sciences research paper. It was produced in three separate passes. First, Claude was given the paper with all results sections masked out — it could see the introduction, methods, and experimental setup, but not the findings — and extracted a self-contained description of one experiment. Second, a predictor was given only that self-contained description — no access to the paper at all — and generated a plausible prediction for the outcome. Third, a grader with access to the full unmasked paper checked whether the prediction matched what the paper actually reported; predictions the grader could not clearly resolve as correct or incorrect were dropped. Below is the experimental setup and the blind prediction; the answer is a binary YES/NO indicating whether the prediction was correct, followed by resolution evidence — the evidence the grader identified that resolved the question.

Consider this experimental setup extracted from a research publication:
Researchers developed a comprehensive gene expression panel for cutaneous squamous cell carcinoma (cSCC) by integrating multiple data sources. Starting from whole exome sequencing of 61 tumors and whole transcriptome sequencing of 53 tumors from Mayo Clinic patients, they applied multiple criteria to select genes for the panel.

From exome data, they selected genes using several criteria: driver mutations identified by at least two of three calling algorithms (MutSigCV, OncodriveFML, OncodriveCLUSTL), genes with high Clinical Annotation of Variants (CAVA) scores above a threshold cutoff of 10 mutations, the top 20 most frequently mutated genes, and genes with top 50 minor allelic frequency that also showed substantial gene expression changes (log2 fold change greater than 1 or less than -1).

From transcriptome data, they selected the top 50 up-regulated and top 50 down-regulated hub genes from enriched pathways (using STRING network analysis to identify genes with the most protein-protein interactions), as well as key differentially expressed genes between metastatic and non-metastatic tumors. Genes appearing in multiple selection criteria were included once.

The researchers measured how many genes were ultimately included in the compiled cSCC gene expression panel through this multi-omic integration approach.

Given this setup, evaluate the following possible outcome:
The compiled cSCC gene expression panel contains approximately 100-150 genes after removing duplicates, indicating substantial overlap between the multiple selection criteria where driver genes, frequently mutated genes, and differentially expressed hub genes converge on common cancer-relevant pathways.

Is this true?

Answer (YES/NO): NO